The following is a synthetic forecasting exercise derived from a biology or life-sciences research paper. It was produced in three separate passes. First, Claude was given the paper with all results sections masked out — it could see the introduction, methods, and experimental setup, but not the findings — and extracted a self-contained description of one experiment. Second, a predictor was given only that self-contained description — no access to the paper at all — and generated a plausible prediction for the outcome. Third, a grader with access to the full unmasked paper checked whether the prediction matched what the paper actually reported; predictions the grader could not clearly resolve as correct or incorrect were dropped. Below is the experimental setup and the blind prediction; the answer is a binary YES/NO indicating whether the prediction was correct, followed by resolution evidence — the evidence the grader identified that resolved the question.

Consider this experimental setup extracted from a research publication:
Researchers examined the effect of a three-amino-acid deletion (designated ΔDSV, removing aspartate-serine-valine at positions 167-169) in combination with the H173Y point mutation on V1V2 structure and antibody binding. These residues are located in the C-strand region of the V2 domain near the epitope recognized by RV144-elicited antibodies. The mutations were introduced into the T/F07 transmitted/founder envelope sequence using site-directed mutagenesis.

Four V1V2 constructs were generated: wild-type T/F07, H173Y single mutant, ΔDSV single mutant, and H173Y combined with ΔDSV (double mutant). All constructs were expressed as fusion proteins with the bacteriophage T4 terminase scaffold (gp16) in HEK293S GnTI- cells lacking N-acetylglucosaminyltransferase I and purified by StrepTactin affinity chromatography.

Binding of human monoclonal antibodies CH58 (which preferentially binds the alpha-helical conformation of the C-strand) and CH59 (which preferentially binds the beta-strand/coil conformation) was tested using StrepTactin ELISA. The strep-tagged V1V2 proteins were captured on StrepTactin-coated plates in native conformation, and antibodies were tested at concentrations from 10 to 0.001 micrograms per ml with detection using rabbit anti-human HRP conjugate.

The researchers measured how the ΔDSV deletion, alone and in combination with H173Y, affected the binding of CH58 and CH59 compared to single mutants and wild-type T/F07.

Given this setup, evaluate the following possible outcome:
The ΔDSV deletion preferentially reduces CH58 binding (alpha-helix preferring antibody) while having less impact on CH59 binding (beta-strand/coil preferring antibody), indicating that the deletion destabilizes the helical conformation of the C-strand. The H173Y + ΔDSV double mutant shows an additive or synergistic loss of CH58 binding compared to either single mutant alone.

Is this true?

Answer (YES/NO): NO